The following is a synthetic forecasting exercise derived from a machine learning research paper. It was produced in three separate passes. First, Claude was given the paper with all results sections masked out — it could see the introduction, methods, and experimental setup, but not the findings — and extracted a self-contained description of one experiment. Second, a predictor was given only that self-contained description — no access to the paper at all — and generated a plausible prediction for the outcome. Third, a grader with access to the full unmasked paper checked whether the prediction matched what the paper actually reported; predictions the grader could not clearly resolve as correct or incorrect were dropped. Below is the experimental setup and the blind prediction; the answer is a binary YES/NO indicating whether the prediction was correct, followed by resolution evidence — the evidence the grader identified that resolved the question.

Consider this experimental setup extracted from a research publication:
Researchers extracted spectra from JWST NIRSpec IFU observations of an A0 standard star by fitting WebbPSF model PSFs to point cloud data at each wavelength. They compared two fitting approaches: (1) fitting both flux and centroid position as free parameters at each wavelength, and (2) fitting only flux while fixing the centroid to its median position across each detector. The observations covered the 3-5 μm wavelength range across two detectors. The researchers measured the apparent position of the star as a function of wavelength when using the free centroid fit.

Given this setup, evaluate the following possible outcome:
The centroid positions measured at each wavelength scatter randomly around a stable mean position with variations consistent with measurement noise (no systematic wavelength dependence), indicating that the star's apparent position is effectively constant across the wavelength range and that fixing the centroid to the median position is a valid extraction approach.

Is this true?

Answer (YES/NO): NO